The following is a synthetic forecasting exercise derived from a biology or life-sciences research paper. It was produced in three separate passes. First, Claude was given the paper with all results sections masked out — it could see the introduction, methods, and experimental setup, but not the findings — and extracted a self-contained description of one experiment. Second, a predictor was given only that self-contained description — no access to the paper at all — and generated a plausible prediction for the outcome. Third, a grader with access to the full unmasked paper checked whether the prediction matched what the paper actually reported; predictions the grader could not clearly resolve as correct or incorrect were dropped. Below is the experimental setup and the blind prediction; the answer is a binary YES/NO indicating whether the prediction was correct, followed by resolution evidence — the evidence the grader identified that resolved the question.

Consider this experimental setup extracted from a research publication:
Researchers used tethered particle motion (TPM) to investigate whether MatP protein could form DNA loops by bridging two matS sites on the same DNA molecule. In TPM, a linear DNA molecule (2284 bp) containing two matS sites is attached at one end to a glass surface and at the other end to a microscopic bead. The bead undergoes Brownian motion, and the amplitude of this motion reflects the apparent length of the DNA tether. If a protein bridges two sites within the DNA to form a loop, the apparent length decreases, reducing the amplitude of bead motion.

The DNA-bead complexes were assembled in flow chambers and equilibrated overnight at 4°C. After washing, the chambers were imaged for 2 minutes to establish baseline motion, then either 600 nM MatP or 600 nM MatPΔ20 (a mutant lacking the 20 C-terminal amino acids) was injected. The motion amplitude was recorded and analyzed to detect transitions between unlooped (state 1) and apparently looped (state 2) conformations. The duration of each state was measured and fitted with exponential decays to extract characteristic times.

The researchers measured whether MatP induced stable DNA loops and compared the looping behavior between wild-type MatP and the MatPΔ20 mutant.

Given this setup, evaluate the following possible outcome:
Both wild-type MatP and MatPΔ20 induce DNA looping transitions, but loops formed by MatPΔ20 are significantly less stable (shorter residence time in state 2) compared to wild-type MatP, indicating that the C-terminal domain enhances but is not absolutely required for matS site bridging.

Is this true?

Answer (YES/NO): NO